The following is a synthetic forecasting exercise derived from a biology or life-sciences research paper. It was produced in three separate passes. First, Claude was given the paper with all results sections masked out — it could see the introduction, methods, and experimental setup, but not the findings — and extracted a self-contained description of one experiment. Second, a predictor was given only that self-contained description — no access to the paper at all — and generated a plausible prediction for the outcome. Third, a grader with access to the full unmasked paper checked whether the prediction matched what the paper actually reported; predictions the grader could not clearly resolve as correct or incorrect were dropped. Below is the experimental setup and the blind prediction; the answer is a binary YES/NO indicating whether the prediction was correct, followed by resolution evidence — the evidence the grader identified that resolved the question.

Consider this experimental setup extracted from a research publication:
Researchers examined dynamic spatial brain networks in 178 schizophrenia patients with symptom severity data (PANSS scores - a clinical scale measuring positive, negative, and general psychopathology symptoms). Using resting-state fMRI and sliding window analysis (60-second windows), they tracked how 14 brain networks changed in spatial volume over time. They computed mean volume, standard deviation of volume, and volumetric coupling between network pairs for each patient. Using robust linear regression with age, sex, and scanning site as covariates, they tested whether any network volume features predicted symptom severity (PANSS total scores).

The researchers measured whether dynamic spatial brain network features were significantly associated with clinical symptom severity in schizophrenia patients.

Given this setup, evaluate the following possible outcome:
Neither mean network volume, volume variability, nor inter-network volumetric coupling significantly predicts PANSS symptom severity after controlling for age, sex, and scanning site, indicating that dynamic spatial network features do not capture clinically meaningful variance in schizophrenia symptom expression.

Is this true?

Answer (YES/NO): NO